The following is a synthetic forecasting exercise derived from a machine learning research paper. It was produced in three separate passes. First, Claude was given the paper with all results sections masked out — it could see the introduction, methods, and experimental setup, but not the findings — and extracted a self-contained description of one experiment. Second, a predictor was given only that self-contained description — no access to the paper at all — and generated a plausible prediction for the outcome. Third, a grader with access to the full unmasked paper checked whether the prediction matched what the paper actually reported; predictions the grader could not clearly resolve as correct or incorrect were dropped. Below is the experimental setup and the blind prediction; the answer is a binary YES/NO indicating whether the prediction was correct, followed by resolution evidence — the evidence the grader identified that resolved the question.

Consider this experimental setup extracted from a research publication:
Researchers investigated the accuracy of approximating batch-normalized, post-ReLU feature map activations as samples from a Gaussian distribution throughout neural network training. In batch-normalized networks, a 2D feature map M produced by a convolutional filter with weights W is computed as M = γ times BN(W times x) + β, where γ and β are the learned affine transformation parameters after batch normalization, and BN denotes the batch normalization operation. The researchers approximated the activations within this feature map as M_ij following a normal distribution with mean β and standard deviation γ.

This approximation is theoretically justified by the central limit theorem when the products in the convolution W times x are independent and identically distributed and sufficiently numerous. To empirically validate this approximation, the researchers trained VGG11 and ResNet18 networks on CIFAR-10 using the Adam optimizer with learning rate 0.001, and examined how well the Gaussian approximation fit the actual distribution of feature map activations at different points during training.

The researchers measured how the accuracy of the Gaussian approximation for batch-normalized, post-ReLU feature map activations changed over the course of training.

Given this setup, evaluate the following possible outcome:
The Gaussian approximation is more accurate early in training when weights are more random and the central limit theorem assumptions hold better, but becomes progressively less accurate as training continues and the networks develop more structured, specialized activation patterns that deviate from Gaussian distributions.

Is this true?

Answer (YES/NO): YES